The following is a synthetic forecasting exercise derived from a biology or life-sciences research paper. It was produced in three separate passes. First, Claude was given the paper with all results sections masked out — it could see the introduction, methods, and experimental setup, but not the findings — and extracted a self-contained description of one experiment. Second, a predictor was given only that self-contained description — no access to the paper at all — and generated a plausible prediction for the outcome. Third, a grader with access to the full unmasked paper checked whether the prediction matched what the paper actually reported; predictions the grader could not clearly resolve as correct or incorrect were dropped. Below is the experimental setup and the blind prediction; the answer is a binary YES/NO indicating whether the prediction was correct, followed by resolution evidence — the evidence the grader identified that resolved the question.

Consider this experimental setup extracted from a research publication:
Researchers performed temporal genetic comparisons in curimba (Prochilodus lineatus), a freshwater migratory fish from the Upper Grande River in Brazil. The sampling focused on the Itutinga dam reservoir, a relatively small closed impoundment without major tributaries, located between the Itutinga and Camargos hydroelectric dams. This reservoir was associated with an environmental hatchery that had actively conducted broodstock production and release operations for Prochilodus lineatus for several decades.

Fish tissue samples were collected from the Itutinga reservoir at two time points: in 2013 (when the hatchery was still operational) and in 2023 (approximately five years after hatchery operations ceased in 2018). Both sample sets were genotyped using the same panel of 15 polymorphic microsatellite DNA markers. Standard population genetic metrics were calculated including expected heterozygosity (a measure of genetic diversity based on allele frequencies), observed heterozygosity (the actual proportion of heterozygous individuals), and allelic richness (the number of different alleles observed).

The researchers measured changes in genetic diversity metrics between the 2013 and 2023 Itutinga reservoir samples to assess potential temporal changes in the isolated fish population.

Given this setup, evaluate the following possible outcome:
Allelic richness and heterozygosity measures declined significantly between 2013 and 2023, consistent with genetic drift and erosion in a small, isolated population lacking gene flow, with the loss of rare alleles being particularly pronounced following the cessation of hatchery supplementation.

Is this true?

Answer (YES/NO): NO